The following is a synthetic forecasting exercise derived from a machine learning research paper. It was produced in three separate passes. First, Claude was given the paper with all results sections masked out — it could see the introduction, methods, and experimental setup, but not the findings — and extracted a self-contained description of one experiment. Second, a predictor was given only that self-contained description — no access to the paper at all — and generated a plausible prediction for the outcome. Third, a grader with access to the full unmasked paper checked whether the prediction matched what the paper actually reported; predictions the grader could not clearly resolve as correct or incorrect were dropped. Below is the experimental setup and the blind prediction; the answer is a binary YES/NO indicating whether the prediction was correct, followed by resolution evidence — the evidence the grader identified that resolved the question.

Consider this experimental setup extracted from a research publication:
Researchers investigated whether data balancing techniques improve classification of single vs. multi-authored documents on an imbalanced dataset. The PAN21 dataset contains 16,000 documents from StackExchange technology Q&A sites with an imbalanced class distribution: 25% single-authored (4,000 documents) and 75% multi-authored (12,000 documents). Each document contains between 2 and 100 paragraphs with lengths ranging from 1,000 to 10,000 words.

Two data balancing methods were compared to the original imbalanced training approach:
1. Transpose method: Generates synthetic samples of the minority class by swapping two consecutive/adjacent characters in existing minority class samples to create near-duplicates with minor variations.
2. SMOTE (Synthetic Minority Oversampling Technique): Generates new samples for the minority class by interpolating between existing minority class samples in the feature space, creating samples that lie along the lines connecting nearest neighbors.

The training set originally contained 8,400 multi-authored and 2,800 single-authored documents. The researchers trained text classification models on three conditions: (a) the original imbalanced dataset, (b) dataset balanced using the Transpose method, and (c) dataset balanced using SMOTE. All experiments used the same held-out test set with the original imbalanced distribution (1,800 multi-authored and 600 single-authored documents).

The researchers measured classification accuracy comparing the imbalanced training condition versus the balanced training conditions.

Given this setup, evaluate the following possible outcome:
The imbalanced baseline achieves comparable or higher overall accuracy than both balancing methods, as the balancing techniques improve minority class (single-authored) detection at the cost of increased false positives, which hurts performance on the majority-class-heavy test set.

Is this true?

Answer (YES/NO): YES